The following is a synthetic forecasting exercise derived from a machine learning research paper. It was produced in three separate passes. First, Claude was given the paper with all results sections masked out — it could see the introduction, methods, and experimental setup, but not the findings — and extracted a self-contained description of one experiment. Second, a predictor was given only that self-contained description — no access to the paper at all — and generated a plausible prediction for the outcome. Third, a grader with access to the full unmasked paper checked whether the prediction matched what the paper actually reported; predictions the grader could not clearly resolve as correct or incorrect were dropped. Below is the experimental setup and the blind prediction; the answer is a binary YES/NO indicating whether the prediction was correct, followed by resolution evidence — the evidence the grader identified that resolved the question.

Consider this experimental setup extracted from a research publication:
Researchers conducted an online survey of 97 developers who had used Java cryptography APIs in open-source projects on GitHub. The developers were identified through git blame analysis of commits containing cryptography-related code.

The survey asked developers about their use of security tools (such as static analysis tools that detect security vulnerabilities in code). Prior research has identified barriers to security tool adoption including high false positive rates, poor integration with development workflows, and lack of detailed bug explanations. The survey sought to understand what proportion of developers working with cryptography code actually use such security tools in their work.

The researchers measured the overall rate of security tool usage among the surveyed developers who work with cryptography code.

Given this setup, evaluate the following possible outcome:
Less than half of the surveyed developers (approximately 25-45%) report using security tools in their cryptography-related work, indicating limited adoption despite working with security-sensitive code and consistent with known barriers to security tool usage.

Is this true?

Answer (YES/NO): NO